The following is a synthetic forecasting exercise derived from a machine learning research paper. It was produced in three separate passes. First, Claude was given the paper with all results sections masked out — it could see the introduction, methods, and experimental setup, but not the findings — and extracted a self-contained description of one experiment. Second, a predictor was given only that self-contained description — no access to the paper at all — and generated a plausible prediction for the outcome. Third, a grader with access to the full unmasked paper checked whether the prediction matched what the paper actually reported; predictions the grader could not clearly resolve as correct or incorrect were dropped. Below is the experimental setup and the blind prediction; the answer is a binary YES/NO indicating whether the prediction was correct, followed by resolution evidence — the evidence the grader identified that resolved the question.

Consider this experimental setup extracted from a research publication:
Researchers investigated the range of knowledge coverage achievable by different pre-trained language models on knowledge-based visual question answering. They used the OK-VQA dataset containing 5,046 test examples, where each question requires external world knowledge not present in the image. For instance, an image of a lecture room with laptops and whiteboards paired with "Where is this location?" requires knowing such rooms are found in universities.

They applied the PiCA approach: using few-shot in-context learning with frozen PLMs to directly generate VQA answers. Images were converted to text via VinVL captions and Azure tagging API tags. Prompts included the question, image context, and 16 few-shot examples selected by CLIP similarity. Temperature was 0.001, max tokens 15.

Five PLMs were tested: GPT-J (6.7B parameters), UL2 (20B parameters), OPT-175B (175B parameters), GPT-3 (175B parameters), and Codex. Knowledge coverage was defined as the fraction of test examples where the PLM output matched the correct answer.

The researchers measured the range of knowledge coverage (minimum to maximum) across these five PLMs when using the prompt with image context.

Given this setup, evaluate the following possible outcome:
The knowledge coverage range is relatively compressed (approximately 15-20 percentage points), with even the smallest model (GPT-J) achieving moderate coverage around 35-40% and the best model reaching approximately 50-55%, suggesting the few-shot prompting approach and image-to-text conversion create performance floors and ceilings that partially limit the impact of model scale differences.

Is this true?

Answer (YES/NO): YES